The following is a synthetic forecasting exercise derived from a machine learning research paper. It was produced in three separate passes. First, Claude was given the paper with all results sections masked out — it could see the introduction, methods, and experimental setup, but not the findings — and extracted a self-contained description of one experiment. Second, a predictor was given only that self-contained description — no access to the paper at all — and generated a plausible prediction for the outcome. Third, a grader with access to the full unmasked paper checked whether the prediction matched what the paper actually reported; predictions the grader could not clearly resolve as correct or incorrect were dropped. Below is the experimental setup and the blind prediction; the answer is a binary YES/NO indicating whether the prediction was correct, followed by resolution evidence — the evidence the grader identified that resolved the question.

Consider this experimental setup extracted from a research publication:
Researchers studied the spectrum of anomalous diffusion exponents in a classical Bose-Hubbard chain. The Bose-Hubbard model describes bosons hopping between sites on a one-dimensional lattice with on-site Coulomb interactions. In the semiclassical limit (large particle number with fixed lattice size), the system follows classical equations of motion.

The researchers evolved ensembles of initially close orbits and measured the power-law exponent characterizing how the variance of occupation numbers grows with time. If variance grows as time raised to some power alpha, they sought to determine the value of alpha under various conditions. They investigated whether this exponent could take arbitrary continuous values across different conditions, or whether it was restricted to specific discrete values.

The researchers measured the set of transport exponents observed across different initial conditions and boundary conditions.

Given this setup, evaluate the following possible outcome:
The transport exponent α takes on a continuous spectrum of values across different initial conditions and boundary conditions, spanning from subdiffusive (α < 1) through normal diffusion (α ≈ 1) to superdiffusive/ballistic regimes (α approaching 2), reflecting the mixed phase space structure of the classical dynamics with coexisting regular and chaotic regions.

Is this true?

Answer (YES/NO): NO